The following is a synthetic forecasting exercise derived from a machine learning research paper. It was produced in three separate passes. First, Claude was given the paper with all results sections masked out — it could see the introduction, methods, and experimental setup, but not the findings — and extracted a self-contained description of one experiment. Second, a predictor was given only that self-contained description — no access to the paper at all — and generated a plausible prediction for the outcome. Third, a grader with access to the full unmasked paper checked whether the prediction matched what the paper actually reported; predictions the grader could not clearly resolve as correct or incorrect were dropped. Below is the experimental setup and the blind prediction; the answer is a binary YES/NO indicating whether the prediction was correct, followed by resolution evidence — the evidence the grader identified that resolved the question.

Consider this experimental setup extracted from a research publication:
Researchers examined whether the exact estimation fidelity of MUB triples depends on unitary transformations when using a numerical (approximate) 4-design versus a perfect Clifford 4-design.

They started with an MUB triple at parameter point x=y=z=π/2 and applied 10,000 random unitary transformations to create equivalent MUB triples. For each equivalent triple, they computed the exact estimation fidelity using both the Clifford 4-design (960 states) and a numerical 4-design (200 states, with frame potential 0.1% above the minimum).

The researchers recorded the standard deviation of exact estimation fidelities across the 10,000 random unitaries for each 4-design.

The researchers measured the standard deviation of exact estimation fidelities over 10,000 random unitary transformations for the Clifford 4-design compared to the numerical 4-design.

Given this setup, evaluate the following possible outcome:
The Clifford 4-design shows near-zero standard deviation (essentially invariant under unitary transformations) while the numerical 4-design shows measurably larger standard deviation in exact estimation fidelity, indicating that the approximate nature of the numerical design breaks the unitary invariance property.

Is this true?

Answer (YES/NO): YES